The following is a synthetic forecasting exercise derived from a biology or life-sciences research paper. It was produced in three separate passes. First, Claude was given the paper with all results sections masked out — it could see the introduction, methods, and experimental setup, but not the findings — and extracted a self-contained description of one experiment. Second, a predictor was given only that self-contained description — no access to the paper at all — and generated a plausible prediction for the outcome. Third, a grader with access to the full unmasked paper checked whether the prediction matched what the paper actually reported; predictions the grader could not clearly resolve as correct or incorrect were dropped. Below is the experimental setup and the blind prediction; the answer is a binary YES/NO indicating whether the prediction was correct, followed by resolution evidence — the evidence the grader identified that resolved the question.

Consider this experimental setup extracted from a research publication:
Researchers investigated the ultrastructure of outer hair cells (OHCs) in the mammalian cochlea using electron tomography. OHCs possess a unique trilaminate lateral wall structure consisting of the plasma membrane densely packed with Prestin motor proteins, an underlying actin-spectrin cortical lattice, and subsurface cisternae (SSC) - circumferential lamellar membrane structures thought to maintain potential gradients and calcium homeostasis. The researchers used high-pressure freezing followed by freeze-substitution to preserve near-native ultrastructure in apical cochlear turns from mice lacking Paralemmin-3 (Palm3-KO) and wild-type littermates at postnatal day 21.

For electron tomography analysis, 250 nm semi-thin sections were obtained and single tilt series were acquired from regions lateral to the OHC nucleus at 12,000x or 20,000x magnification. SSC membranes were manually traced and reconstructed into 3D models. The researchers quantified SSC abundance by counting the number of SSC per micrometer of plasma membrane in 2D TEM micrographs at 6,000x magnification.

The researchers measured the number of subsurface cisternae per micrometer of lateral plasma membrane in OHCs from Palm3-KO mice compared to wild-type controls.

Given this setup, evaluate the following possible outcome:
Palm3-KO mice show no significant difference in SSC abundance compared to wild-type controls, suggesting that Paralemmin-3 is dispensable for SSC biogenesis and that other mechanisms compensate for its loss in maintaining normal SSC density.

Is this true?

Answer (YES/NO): NO